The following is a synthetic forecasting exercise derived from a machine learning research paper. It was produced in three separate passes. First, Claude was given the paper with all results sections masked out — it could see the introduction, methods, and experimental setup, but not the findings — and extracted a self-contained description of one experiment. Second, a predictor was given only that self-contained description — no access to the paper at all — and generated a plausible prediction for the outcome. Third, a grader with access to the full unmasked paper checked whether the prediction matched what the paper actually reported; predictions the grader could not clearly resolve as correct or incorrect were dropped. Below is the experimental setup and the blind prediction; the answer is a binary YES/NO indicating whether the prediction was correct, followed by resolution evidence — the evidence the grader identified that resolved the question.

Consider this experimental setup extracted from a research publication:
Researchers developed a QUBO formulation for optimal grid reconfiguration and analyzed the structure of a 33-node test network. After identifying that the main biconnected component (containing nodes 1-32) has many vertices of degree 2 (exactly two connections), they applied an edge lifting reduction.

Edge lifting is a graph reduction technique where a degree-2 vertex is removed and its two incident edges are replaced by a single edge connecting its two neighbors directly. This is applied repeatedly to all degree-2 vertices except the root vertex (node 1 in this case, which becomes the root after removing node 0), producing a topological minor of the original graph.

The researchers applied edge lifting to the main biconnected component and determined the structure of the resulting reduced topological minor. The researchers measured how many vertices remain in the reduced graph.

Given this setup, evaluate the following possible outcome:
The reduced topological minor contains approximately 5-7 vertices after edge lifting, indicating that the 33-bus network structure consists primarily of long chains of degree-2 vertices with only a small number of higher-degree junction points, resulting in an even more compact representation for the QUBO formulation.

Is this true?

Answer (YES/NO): NO